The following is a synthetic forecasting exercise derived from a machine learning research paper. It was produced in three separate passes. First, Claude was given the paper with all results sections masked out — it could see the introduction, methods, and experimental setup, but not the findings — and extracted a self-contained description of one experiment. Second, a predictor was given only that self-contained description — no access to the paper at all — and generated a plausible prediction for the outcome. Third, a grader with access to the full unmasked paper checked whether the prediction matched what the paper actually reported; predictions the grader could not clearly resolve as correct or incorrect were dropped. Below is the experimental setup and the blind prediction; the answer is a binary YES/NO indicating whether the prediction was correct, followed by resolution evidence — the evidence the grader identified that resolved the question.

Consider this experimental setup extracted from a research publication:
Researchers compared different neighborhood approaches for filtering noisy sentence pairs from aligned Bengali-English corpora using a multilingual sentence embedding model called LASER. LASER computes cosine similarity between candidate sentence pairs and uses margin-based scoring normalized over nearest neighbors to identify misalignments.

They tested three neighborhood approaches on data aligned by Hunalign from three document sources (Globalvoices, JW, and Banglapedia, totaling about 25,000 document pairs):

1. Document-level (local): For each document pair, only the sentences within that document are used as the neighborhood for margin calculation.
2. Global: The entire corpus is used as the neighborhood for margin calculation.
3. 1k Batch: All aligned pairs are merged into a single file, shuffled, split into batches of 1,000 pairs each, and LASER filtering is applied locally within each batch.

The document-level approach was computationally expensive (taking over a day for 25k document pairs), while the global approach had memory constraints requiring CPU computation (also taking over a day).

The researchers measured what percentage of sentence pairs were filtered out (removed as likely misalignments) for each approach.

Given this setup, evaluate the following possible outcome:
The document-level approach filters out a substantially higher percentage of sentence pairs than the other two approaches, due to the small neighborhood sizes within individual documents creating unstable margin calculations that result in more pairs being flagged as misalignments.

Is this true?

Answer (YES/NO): NO